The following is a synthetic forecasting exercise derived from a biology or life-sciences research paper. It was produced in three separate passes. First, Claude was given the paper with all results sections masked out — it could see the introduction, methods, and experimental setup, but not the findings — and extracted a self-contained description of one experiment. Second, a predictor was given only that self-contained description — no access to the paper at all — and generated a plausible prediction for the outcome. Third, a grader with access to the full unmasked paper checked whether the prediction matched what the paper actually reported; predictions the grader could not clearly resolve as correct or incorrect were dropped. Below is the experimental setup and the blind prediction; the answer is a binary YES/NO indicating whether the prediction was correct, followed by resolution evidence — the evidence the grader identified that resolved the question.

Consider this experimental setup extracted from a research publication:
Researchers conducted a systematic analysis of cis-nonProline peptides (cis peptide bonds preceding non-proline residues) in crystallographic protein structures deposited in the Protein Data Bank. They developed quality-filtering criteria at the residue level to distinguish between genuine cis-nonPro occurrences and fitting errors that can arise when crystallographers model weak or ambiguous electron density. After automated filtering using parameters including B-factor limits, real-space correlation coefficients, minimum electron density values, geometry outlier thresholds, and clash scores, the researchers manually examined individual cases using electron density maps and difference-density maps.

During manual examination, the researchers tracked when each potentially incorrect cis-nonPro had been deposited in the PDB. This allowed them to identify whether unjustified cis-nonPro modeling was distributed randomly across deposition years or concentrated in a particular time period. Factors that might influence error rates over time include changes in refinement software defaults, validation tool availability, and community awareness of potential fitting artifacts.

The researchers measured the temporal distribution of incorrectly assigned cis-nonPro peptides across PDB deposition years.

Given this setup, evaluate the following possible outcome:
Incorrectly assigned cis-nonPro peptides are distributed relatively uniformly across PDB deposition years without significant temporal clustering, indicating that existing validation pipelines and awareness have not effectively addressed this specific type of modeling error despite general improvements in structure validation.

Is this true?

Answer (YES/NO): NO